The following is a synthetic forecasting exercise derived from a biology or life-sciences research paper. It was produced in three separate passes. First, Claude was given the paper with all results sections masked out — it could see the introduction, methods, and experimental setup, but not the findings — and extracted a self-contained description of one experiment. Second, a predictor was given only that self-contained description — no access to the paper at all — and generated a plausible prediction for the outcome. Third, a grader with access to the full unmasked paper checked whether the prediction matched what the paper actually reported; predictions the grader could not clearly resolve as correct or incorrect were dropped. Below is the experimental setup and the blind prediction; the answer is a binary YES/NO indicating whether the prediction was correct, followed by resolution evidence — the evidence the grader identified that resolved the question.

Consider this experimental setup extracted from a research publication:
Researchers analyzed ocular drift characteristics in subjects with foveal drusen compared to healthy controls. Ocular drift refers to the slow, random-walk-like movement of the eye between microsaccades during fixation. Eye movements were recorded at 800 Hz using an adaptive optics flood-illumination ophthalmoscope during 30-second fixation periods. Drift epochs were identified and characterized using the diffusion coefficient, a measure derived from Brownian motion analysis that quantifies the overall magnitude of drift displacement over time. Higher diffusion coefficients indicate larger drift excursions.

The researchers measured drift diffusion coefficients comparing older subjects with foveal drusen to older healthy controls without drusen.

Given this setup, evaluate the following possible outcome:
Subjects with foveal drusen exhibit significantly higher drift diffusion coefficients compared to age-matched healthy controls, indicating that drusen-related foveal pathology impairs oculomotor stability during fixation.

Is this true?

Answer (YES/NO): NO